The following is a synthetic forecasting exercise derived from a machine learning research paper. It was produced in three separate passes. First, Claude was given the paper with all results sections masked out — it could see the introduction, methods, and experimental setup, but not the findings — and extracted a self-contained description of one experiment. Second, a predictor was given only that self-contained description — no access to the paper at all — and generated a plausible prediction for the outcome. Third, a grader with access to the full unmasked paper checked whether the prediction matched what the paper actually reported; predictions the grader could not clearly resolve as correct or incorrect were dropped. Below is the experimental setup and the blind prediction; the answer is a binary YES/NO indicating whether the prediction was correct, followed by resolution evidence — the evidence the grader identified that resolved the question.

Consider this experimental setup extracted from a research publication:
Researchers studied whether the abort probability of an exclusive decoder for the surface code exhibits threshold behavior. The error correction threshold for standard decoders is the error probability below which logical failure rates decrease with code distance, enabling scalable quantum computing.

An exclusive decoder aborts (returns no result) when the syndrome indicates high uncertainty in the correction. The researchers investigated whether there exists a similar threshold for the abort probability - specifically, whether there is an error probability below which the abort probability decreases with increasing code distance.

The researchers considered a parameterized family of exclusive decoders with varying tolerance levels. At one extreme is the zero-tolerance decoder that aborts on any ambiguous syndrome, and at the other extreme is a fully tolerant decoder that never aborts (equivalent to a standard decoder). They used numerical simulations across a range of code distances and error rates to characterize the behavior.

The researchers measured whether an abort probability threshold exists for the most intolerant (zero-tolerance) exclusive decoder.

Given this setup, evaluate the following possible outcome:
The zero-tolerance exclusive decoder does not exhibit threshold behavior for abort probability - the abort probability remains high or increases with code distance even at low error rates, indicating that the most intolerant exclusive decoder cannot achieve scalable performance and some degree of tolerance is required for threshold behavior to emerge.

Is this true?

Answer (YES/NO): YES